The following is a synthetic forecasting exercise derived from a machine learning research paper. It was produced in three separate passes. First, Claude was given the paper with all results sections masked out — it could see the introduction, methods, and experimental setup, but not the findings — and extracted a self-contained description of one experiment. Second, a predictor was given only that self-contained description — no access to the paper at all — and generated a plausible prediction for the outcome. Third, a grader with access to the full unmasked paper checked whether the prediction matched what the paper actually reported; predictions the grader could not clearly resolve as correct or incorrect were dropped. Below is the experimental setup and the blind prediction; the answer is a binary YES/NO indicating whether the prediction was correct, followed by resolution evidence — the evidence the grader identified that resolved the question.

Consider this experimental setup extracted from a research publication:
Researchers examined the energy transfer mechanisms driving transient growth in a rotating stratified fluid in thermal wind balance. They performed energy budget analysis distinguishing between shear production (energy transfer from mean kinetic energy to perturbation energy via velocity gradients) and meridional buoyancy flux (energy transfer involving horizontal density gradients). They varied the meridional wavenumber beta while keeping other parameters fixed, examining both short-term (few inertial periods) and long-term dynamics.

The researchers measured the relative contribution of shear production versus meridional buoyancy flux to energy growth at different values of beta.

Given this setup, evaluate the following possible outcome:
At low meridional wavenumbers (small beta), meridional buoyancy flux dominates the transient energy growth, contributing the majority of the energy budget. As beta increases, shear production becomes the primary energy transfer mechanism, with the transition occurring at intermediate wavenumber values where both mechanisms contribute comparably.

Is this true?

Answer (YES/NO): NO